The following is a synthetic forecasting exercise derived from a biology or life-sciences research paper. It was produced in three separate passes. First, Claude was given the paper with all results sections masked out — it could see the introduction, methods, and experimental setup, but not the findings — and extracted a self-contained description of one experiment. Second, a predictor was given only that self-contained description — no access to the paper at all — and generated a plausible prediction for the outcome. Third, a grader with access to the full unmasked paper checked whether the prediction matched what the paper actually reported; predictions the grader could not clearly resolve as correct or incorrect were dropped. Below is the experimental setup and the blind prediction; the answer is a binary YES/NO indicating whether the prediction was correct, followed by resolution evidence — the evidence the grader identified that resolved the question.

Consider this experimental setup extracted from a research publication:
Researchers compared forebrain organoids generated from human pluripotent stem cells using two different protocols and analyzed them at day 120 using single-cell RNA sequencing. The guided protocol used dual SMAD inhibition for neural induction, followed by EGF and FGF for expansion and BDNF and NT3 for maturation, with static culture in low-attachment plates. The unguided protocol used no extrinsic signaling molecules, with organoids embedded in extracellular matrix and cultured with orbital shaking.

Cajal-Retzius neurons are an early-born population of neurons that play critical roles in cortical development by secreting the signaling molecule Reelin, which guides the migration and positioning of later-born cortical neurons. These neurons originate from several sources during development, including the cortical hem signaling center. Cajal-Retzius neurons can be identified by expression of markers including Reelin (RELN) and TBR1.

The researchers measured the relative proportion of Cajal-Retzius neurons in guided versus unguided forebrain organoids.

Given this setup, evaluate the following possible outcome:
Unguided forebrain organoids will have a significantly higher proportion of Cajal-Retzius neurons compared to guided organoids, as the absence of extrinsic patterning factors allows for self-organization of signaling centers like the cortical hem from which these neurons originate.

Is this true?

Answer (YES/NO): YES